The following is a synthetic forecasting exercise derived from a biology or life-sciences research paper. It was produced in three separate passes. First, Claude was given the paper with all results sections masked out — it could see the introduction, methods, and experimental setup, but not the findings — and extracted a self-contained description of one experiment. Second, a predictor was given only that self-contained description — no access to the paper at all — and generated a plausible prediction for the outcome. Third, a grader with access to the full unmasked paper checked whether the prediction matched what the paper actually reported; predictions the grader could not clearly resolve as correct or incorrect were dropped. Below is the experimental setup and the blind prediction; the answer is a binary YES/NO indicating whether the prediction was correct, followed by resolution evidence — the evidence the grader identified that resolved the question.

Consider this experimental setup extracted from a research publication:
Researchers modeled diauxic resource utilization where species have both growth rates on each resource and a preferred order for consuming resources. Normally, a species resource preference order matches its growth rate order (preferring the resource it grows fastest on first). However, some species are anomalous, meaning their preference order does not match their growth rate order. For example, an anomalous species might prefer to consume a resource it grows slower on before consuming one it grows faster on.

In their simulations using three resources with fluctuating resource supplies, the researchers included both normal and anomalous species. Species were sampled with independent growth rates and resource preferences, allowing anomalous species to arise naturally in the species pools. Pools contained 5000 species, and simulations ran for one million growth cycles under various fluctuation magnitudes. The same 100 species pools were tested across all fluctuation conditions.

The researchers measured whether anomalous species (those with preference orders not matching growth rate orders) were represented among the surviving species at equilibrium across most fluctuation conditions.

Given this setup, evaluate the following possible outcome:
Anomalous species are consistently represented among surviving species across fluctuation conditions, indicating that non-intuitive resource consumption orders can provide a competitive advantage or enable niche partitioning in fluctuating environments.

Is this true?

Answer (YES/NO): NO